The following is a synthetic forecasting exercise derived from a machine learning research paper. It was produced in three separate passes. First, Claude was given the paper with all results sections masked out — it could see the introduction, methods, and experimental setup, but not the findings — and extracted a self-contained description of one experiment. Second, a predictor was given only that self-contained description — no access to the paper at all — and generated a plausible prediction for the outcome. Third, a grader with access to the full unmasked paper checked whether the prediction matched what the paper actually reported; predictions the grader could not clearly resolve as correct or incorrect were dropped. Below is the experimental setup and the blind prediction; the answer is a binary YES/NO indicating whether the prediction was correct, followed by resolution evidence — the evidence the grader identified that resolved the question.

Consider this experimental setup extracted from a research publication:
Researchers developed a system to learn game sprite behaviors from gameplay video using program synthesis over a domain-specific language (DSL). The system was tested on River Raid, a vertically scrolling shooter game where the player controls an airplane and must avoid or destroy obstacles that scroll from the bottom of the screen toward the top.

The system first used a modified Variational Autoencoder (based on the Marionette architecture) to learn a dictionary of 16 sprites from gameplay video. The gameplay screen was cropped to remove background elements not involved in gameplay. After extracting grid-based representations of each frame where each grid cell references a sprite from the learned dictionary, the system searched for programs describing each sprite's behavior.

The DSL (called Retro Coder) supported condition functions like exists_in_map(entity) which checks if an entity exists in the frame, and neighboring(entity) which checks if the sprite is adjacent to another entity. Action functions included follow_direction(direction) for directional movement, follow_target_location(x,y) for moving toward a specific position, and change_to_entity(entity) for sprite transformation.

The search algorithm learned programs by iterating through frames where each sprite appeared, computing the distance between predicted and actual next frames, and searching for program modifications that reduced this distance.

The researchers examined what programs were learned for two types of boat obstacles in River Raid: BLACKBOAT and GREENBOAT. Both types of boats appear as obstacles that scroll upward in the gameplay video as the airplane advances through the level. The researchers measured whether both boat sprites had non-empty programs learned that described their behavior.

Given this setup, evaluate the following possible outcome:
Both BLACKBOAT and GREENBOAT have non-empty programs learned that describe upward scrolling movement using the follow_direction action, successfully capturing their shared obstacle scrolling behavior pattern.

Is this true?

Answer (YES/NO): NO